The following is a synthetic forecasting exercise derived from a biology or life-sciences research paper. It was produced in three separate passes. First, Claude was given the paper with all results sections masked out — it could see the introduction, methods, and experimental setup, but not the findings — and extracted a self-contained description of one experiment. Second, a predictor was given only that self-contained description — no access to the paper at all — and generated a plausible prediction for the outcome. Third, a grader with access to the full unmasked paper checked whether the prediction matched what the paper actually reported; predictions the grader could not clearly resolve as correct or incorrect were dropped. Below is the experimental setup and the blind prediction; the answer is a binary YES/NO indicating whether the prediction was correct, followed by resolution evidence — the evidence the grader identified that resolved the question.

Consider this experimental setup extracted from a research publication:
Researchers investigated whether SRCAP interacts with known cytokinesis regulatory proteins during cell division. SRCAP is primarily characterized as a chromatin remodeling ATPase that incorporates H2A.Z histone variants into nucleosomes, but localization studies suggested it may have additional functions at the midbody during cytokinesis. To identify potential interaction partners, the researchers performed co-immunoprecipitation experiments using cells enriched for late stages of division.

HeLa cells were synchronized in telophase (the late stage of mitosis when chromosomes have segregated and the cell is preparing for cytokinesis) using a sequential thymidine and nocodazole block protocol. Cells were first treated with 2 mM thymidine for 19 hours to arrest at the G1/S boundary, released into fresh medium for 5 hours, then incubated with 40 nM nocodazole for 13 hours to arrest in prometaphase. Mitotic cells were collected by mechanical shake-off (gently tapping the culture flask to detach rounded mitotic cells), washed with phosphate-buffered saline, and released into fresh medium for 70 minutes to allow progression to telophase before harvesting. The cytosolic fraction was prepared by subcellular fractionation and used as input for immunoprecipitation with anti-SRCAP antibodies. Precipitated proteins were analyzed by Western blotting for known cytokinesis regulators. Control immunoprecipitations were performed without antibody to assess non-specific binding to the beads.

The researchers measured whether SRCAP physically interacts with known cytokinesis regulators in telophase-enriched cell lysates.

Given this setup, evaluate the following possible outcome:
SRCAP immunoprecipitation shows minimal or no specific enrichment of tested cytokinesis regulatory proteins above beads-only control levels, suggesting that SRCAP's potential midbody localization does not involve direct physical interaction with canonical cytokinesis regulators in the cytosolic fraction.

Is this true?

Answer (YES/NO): NO